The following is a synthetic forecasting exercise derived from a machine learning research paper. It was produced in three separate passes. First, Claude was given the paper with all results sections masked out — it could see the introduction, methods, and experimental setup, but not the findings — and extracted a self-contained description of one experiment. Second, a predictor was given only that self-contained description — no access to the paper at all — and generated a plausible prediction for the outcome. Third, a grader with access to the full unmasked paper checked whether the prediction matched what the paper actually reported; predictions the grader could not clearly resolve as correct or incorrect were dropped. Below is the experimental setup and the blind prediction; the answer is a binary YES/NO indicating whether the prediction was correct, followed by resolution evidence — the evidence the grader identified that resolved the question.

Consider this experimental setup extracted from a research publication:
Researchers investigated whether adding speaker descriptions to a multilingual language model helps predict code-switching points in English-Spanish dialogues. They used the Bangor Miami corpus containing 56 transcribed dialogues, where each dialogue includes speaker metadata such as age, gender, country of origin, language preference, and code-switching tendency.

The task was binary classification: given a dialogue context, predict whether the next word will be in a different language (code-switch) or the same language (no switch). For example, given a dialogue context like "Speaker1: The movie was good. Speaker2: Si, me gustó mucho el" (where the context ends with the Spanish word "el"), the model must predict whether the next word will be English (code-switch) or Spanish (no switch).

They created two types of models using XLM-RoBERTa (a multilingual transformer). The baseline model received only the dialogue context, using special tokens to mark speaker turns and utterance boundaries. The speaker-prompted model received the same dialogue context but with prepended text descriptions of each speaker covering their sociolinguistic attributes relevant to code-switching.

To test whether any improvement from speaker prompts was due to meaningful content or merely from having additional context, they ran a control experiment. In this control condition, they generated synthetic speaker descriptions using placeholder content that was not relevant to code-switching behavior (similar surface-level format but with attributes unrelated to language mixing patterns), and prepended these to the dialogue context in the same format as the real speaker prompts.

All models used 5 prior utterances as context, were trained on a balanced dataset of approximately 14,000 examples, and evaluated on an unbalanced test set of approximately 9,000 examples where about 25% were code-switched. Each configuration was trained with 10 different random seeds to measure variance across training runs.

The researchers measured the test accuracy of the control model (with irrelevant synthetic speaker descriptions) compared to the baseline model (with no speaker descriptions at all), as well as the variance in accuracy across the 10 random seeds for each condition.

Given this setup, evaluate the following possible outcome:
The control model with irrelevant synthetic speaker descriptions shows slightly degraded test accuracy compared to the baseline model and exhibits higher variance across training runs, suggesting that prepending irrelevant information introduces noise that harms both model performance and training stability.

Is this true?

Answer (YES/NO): NO